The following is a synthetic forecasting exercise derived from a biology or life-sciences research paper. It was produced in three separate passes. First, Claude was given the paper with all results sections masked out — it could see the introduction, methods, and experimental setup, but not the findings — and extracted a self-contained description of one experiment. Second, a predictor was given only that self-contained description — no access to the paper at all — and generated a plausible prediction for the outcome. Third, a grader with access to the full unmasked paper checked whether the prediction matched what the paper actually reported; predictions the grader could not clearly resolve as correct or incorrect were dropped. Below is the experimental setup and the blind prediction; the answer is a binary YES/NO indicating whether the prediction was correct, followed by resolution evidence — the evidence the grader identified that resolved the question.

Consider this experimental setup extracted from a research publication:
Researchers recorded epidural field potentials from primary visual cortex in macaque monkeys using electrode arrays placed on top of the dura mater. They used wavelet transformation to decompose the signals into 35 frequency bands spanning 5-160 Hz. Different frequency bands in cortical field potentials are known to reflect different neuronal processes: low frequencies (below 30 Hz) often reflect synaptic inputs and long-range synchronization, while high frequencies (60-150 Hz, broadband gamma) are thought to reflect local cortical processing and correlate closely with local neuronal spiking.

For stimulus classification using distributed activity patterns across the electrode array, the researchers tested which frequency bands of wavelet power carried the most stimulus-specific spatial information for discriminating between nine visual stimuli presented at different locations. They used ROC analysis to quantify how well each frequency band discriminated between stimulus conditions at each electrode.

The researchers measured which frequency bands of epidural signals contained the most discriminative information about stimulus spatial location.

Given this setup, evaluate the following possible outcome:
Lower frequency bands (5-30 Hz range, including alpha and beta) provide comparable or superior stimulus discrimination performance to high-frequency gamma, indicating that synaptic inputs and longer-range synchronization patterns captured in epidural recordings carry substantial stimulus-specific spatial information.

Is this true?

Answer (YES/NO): NO